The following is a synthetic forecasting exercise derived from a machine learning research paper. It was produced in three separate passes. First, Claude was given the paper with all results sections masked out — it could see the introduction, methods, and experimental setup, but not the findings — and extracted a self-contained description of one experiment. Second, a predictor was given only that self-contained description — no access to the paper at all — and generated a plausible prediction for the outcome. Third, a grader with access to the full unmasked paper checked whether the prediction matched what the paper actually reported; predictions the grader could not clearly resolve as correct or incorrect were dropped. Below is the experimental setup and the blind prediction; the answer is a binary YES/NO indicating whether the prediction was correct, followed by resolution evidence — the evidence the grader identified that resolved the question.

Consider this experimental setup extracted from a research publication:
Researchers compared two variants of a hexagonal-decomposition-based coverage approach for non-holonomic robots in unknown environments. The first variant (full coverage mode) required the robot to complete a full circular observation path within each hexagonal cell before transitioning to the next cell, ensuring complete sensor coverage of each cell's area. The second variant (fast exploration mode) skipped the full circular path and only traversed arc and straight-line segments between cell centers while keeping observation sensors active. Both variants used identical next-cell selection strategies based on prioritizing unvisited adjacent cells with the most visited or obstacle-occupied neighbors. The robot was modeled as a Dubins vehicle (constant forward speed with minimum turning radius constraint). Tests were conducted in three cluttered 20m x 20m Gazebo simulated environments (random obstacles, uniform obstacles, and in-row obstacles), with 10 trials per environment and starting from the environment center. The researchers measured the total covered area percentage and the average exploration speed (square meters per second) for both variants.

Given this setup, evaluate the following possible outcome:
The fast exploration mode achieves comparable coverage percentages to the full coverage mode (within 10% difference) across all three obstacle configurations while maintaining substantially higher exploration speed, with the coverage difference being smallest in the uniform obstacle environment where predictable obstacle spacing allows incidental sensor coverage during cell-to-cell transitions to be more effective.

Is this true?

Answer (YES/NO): NO